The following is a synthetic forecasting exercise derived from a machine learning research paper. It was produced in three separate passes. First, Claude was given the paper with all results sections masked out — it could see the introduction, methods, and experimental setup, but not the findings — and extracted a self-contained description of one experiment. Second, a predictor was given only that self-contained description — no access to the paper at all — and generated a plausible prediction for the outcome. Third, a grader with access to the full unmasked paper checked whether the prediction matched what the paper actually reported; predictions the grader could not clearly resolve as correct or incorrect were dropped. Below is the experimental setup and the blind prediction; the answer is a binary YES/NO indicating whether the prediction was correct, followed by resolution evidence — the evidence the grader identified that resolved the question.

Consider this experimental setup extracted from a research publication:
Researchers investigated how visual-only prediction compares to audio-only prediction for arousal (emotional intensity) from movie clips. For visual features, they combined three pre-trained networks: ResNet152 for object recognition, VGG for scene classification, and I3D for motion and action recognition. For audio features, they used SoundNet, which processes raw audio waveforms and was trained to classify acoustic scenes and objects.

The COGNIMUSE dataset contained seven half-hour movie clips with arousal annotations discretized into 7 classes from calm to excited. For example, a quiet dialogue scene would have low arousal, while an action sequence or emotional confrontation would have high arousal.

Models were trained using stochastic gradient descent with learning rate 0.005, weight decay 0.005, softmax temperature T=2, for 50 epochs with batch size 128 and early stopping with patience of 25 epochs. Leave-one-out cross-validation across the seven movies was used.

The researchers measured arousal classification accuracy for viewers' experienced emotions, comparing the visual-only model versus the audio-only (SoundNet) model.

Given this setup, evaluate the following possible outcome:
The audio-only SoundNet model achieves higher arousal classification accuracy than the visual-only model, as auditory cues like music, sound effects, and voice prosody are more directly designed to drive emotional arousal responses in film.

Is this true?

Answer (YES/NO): YES